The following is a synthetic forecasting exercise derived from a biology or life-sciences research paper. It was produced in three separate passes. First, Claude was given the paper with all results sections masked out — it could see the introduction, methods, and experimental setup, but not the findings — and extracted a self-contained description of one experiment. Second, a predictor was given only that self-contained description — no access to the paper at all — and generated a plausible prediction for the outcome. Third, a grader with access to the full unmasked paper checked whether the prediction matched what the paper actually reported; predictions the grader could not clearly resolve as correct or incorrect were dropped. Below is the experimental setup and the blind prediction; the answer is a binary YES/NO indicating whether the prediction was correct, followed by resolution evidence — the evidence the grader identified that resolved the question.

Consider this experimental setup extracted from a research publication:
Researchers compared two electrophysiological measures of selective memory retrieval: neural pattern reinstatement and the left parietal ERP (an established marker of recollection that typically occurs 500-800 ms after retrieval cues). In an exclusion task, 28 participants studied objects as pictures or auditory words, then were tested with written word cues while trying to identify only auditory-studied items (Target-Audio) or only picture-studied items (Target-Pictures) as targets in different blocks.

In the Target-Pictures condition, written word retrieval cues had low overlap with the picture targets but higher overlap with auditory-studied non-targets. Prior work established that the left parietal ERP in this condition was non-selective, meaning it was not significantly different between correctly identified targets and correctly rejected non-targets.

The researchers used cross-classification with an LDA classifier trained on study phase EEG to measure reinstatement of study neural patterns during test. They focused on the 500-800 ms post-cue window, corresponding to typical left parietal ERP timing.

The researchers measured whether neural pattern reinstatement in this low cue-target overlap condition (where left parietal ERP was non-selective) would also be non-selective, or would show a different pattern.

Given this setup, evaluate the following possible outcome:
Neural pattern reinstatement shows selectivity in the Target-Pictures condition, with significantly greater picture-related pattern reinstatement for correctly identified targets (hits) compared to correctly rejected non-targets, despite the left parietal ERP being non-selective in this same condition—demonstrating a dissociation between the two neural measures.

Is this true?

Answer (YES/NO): NO